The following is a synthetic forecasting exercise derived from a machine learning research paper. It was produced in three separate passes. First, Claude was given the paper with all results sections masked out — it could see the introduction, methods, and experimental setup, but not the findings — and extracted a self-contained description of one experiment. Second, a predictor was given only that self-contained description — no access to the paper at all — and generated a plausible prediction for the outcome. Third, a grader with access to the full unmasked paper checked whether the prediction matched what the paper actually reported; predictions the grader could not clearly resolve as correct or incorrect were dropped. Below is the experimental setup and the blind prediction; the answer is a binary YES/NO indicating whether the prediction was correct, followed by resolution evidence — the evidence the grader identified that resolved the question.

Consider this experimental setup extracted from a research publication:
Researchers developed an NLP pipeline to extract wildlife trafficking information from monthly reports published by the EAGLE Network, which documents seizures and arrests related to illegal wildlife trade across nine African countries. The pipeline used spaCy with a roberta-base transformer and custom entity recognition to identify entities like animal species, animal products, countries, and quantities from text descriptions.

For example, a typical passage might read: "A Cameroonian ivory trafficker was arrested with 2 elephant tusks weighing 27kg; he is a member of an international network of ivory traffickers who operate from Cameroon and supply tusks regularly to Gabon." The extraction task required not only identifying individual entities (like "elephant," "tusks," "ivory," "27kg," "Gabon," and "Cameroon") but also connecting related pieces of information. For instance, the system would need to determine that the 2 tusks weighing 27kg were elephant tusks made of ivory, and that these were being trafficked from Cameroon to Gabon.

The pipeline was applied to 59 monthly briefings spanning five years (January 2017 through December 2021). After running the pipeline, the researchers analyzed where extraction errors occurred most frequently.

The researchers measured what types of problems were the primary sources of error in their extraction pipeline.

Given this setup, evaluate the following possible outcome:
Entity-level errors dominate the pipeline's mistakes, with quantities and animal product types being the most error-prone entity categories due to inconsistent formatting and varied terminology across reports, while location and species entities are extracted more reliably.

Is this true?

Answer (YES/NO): NO